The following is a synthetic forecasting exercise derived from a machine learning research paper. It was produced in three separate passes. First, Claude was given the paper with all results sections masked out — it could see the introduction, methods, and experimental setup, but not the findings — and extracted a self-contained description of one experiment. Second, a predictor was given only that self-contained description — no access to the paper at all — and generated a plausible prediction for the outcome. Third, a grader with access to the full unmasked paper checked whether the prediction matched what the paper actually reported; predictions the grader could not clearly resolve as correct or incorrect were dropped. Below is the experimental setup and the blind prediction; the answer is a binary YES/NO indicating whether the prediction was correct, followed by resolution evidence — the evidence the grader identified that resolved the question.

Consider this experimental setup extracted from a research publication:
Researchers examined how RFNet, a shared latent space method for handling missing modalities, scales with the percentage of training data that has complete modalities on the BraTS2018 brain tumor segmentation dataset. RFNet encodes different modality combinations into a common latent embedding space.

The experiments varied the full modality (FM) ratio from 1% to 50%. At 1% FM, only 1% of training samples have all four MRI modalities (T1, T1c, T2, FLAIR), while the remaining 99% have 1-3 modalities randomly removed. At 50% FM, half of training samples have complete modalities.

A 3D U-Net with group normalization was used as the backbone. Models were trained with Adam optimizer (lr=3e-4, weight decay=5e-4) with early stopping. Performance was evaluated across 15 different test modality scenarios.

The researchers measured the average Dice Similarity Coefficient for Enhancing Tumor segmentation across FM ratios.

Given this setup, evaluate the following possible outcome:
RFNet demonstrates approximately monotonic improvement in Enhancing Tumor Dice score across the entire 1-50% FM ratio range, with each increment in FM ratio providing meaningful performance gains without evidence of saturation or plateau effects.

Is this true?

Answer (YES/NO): NO